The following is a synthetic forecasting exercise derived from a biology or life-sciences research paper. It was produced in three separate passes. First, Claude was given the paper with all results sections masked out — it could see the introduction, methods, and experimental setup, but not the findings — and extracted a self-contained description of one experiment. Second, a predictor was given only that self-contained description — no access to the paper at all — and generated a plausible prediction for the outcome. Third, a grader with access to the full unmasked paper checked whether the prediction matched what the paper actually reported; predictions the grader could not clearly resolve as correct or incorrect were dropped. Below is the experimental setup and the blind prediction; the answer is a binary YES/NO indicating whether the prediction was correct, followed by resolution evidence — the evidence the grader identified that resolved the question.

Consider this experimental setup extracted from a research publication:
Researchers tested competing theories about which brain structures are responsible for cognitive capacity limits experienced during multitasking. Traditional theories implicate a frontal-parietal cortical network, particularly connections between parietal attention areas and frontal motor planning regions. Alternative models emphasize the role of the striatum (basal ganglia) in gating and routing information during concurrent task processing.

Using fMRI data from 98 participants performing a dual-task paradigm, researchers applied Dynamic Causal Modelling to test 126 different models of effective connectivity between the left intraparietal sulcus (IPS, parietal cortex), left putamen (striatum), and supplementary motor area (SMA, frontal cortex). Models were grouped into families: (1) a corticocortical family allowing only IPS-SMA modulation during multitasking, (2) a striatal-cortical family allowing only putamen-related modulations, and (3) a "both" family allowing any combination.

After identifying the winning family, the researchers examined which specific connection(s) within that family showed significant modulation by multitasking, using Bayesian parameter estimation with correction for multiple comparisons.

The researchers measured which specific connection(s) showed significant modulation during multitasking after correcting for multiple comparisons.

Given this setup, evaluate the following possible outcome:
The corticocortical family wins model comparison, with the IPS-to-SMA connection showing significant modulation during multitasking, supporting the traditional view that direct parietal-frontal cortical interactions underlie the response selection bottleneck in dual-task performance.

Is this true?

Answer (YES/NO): NO